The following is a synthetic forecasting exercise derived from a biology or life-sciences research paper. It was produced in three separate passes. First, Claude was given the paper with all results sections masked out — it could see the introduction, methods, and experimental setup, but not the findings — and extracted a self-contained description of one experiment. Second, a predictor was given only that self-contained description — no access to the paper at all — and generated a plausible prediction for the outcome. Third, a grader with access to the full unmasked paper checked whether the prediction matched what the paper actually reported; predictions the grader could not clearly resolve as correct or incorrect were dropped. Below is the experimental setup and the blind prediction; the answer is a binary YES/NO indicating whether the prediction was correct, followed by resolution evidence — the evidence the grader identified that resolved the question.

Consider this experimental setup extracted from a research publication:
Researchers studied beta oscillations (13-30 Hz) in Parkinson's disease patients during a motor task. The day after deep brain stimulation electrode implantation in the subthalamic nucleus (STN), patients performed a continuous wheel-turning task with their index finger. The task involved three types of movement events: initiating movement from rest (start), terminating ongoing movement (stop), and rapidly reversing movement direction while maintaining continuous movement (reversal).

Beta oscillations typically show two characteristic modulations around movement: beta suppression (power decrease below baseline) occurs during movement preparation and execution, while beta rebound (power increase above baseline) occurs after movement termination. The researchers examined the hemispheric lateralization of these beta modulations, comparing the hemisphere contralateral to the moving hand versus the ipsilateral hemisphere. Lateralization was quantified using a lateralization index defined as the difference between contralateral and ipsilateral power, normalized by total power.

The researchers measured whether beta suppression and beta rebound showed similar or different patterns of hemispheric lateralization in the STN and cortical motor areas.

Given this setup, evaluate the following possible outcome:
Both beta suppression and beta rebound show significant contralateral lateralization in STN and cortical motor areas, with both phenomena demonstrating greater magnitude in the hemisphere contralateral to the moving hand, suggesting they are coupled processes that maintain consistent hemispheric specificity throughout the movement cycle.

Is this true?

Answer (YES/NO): NO